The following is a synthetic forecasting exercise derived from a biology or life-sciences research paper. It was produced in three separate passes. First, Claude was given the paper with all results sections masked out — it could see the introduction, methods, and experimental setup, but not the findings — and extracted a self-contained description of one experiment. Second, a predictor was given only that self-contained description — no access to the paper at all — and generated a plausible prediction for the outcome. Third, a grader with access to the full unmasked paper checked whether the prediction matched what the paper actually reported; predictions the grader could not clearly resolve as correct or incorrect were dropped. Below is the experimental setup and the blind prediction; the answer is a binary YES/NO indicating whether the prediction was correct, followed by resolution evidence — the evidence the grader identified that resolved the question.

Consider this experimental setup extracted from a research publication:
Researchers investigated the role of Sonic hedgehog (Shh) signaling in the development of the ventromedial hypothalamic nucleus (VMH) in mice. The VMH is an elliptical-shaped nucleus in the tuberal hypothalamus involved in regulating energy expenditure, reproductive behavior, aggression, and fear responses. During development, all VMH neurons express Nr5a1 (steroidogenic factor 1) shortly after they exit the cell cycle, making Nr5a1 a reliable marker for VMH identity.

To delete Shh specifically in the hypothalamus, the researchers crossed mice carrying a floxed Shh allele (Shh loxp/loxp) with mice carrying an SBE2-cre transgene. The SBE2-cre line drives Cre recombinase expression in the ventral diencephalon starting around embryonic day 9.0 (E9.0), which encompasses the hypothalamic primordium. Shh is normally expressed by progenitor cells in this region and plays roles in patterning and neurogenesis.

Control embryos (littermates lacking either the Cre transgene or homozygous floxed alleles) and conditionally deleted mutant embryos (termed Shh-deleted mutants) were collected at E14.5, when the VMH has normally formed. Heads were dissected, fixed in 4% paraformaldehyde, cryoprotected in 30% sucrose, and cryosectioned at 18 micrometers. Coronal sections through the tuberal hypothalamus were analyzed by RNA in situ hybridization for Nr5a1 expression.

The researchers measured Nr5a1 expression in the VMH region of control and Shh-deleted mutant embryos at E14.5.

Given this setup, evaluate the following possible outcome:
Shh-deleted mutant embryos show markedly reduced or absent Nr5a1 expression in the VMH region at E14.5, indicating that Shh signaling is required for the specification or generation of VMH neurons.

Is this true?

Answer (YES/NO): YES